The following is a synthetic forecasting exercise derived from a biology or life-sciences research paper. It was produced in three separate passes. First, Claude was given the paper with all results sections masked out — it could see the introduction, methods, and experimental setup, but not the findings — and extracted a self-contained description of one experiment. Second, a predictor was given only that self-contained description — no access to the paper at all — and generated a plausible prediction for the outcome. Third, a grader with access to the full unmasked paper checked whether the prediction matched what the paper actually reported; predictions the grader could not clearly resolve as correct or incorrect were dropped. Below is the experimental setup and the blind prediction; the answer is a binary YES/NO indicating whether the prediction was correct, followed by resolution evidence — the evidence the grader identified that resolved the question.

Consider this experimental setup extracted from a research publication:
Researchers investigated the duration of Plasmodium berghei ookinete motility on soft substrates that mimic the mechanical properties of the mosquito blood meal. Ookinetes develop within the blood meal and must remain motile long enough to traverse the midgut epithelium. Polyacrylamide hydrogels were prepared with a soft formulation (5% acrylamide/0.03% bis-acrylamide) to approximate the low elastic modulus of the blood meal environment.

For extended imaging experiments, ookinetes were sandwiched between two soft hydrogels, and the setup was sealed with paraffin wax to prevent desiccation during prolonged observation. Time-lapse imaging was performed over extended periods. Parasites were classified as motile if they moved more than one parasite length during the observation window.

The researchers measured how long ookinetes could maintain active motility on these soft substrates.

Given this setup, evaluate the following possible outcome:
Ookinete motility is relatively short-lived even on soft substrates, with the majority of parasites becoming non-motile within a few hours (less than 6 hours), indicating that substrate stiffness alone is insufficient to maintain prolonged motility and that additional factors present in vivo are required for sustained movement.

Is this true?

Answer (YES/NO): NO